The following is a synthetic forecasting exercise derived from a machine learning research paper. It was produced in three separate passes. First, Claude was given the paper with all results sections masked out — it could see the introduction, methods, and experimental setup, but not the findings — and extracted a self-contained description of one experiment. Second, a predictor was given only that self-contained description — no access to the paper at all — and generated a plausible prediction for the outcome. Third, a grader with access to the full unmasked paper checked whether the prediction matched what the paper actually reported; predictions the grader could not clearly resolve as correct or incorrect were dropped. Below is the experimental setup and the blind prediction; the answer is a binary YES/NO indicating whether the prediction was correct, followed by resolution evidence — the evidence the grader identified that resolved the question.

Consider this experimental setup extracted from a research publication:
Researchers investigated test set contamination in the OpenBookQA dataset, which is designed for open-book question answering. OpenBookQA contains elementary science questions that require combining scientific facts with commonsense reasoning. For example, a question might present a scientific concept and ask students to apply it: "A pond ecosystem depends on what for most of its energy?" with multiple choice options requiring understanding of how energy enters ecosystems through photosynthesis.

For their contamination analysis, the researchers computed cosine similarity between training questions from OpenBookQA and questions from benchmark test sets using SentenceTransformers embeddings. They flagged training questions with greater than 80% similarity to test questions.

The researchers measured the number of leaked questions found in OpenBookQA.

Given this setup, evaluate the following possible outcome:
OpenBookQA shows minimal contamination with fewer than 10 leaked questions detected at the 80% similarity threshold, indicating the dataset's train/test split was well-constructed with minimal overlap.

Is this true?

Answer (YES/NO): YES